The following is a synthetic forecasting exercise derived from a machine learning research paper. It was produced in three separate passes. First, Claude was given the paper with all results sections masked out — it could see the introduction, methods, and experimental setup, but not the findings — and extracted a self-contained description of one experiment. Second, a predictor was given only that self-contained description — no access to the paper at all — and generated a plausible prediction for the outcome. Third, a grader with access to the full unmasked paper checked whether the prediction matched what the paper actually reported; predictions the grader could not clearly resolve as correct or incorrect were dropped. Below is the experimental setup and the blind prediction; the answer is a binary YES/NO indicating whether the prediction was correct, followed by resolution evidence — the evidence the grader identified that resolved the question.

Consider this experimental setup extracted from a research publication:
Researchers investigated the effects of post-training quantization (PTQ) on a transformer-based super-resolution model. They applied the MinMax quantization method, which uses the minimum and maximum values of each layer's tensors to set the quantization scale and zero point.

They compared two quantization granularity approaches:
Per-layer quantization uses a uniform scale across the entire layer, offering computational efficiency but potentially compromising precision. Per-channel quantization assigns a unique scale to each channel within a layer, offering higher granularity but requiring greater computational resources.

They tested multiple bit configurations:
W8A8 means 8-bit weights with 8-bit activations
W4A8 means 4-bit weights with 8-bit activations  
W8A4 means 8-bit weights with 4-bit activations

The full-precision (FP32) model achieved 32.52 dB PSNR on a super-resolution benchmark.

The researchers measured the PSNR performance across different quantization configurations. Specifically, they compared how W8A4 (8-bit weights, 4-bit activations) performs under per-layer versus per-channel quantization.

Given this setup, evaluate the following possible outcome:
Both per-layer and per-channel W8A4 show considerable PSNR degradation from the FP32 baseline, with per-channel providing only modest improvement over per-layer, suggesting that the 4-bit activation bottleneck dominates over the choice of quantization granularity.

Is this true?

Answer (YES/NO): NO